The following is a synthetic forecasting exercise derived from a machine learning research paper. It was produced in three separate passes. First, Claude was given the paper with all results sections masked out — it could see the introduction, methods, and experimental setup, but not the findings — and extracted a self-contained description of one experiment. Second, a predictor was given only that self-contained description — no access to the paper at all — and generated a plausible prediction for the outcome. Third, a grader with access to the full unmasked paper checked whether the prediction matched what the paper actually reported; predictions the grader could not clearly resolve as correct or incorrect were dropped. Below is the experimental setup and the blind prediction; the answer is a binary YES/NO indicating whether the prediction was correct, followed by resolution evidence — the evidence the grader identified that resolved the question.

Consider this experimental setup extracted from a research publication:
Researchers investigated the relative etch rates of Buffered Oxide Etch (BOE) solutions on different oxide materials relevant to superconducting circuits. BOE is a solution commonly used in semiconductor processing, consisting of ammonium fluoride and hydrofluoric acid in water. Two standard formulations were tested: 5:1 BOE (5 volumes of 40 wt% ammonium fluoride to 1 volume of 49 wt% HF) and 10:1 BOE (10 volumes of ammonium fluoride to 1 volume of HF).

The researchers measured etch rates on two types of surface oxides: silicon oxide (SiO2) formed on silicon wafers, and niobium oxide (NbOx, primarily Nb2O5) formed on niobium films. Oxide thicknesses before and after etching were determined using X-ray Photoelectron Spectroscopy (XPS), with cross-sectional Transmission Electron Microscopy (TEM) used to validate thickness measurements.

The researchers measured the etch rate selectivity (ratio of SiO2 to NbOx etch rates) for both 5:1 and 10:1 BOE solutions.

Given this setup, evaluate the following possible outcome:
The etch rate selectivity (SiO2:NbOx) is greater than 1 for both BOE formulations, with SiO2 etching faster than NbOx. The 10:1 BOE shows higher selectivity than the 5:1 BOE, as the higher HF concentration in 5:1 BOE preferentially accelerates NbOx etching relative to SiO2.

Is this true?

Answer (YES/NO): YES